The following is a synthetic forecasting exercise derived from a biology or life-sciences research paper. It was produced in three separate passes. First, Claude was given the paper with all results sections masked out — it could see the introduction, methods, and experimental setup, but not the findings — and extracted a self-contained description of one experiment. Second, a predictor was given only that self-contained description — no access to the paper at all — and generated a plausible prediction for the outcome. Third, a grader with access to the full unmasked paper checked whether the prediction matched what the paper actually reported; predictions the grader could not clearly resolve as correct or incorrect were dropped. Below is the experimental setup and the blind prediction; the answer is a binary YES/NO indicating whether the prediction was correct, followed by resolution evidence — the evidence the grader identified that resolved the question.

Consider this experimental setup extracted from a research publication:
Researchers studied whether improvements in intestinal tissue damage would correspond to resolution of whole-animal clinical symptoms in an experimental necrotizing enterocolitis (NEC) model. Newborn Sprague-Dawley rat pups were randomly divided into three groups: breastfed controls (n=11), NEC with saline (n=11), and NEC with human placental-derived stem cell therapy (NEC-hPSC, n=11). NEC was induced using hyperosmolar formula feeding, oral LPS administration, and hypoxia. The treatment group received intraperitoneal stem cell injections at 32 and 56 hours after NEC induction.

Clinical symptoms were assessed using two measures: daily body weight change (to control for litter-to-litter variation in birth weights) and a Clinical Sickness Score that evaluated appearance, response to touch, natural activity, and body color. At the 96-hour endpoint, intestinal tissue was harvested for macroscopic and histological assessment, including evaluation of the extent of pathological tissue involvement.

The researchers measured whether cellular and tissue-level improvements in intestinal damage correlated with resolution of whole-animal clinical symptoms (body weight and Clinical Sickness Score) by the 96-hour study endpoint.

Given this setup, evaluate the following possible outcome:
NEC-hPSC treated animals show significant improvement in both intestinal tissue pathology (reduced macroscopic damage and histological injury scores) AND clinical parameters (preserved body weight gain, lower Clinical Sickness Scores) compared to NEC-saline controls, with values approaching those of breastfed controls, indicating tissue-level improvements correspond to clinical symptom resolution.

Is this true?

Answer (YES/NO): NO